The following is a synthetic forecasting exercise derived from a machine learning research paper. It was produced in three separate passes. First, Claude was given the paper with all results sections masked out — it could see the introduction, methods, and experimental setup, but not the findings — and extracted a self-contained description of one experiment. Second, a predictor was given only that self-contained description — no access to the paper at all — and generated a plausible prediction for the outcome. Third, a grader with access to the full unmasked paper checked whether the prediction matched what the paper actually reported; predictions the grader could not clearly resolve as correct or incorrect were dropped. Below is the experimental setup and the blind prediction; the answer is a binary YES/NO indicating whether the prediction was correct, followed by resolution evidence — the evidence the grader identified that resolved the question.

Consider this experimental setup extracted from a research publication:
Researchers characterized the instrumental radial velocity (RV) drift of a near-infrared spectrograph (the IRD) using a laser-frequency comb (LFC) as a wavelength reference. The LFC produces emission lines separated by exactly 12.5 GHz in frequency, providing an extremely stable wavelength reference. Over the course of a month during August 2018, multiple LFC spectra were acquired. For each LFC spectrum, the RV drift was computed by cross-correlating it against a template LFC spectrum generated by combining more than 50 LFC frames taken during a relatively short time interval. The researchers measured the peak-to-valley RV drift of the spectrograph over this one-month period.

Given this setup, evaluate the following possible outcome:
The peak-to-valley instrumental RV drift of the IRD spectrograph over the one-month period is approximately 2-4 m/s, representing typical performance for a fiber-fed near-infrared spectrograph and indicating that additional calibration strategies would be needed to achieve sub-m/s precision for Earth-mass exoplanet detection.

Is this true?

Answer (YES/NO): NO